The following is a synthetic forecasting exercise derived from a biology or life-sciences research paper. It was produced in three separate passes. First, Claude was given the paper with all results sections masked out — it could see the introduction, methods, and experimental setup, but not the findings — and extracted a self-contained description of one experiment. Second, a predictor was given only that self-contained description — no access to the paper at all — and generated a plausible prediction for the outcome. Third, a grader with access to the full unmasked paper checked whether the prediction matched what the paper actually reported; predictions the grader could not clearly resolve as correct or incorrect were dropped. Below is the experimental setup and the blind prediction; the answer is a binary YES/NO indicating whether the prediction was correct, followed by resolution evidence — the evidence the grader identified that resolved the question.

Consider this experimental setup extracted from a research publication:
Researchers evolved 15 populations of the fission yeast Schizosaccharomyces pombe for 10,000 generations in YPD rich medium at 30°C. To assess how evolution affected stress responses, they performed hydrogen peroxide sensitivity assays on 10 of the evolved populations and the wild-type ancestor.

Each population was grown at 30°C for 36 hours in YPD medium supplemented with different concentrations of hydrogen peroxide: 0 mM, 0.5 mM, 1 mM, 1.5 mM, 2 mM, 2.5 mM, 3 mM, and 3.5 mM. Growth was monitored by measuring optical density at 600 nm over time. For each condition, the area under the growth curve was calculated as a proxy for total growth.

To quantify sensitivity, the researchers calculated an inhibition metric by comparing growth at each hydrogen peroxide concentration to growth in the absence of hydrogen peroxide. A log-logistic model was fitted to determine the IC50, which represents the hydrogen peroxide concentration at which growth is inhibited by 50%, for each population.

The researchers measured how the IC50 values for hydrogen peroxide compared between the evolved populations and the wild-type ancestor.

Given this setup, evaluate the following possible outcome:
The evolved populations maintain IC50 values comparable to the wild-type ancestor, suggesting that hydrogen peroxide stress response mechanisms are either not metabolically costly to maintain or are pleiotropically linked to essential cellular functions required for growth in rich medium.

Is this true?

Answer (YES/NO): NO